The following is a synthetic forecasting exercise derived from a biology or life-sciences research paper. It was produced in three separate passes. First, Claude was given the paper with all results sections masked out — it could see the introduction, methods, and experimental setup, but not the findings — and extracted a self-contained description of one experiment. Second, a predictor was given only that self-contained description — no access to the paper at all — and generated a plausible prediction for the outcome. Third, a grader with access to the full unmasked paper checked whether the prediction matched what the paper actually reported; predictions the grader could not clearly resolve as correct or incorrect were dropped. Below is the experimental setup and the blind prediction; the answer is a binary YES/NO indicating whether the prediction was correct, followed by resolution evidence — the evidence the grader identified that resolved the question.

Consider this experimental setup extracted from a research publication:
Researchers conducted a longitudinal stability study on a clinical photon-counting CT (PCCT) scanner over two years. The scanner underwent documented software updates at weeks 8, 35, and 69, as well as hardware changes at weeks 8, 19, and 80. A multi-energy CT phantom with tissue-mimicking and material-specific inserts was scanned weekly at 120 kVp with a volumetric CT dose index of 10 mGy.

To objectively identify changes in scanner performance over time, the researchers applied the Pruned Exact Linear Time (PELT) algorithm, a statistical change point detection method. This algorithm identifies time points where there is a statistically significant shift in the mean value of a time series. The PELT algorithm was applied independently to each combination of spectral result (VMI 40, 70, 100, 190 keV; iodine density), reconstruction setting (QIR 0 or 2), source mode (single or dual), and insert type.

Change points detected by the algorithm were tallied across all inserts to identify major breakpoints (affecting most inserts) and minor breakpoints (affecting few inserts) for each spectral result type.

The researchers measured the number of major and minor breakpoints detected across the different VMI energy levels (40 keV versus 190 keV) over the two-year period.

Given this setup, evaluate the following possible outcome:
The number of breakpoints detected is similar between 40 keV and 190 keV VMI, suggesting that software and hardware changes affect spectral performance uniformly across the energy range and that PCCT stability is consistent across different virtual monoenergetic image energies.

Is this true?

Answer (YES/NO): NO